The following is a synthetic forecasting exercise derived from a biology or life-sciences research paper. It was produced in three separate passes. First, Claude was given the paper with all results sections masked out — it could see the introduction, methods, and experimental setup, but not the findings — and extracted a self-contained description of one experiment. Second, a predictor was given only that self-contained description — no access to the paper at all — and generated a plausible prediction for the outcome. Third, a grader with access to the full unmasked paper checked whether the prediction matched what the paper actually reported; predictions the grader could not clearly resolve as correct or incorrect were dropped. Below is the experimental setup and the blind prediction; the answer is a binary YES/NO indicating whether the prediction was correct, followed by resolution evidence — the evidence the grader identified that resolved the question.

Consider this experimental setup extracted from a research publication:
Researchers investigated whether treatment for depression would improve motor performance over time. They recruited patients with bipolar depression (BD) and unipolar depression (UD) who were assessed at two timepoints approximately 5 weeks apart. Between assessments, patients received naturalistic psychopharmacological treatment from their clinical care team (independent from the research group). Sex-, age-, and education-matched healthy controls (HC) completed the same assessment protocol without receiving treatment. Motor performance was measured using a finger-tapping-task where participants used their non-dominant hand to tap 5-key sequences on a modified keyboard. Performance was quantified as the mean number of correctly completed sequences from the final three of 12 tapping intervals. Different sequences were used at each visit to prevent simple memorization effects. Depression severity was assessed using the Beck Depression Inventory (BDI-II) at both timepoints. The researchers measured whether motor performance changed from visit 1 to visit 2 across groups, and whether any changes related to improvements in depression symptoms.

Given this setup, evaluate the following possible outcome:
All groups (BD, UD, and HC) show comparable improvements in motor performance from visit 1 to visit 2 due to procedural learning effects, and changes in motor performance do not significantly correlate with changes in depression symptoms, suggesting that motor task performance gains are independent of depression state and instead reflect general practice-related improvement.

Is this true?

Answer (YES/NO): YES